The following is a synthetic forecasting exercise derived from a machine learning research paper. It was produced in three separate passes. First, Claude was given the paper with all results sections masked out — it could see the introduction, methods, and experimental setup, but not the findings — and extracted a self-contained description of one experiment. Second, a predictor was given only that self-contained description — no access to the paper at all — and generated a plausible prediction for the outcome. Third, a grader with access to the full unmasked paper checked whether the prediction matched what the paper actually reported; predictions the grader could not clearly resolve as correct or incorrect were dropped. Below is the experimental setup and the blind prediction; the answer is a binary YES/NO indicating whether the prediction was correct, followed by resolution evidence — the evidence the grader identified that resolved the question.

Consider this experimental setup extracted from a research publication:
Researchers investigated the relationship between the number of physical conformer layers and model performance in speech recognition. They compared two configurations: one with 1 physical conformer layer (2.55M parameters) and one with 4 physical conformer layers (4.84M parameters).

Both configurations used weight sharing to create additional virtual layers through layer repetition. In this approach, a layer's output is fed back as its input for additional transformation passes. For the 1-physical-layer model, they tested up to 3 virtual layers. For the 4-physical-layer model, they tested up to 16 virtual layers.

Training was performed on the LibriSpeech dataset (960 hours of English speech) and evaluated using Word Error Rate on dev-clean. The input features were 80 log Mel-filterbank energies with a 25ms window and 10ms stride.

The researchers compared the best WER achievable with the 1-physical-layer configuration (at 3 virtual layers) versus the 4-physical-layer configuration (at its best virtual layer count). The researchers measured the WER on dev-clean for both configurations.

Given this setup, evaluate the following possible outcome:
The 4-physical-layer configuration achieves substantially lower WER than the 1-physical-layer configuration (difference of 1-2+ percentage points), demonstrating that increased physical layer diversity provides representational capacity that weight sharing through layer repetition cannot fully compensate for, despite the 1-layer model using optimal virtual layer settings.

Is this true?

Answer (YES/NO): YES